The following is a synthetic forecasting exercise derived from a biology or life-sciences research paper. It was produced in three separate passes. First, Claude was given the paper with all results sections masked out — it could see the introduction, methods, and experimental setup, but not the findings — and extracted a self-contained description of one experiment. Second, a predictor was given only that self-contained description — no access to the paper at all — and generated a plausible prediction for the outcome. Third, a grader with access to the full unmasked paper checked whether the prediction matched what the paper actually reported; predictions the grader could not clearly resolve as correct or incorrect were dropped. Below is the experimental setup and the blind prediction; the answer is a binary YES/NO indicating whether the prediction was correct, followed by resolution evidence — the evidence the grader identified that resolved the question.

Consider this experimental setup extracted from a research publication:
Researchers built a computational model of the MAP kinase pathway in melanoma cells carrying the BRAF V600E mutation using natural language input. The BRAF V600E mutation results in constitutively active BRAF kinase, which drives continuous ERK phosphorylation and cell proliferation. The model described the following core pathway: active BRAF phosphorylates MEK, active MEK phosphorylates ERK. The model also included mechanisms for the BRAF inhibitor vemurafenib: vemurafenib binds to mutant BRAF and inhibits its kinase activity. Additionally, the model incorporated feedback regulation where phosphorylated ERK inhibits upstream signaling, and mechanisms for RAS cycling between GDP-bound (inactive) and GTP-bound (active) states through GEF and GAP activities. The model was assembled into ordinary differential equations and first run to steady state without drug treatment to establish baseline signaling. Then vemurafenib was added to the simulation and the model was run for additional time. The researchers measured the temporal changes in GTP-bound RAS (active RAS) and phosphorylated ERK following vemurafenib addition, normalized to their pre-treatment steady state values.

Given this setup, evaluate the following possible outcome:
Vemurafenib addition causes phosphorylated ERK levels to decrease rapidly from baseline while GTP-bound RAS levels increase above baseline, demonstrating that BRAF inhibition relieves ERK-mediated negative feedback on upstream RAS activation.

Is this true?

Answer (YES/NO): YES